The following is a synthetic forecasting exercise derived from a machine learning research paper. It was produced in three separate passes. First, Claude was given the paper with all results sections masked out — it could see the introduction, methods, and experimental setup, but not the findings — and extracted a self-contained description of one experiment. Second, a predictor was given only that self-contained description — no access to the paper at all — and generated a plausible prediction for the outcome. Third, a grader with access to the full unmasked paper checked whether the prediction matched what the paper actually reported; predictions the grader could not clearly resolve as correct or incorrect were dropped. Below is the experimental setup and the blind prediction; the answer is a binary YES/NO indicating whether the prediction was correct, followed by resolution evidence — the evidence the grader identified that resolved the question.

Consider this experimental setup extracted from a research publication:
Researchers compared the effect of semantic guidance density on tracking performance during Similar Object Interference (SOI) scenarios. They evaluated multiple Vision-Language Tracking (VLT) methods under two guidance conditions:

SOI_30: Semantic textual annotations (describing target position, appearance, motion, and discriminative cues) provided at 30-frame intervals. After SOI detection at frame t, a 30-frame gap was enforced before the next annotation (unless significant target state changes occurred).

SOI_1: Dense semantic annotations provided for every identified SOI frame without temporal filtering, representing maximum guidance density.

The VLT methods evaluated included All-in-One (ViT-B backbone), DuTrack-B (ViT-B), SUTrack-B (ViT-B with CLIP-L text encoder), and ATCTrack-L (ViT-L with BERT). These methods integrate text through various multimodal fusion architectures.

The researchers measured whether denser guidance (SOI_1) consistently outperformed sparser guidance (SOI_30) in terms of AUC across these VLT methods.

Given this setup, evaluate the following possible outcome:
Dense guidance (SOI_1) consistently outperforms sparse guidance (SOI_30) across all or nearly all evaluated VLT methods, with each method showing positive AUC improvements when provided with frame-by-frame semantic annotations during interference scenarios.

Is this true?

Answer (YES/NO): NO